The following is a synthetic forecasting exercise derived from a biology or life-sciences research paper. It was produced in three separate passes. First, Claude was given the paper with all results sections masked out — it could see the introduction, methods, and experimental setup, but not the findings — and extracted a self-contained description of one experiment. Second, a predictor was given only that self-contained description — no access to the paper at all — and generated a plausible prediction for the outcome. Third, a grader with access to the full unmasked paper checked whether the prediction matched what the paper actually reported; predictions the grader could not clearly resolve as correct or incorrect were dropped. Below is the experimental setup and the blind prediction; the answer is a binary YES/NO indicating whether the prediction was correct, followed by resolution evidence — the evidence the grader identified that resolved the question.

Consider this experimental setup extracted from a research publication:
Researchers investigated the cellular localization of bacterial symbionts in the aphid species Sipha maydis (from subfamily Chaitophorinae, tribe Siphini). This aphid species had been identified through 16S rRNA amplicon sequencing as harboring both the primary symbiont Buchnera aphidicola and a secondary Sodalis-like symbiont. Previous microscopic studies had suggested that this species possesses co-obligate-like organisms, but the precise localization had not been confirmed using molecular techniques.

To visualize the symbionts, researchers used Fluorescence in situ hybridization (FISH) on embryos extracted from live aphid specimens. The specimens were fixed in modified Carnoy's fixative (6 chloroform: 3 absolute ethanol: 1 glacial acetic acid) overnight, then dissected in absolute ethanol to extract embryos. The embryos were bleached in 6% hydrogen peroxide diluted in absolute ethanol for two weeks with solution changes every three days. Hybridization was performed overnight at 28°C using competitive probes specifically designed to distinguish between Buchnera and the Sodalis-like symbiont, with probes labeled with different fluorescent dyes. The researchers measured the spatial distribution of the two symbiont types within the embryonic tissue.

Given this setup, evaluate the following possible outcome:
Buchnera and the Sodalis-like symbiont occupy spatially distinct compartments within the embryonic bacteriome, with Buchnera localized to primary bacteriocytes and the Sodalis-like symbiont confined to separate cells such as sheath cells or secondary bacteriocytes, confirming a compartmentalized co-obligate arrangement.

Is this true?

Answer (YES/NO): YES